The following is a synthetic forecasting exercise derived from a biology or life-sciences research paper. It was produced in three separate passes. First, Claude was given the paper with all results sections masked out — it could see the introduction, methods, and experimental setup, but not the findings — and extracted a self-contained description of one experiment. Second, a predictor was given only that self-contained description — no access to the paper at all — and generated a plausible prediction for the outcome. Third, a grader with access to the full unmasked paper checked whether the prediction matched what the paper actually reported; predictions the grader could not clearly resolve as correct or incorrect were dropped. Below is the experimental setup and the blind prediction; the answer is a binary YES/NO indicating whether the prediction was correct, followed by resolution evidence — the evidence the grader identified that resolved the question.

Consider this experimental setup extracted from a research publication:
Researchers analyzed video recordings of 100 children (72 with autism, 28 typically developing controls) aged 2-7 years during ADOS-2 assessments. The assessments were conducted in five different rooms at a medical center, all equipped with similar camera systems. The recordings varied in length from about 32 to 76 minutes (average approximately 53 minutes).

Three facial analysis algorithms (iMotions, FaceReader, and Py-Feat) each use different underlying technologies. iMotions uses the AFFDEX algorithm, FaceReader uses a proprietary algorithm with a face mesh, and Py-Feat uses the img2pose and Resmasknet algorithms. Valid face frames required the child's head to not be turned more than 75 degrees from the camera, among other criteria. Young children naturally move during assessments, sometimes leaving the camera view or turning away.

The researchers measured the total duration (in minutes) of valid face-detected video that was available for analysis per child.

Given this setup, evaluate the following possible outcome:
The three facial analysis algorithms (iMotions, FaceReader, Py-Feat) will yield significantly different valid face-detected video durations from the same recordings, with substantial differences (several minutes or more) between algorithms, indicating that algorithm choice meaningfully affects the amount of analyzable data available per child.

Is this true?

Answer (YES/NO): YES